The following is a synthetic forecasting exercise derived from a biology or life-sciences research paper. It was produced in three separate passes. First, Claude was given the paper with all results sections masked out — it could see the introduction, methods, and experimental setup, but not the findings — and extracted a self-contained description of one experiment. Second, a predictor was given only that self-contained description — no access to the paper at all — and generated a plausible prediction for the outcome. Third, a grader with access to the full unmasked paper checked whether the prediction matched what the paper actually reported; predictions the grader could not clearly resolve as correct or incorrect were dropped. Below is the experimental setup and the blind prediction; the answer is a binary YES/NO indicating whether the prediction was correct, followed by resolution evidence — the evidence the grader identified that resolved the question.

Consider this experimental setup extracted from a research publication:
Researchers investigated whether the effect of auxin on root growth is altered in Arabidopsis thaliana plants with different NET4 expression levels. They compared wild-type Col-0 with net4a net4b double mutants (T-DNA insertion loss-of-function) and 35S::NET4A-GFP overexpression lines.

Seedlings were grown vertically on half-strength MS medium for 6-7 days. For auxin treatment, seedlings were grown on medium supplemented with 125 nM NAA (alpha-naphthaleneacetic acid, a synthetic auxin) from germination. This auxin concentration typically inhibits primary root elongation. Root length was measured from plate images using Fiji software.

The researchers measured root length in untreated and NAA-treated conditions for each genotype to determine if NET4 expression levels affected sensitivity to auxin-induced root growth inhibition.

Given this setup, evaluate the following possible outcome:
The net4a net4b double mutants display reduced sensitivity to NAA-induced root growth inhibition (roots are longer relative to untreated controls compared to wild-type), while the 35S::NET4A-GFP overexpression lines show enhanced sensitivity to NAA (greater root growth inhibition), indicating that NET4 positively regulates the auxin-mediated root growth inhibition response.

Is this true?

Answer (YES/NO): NO